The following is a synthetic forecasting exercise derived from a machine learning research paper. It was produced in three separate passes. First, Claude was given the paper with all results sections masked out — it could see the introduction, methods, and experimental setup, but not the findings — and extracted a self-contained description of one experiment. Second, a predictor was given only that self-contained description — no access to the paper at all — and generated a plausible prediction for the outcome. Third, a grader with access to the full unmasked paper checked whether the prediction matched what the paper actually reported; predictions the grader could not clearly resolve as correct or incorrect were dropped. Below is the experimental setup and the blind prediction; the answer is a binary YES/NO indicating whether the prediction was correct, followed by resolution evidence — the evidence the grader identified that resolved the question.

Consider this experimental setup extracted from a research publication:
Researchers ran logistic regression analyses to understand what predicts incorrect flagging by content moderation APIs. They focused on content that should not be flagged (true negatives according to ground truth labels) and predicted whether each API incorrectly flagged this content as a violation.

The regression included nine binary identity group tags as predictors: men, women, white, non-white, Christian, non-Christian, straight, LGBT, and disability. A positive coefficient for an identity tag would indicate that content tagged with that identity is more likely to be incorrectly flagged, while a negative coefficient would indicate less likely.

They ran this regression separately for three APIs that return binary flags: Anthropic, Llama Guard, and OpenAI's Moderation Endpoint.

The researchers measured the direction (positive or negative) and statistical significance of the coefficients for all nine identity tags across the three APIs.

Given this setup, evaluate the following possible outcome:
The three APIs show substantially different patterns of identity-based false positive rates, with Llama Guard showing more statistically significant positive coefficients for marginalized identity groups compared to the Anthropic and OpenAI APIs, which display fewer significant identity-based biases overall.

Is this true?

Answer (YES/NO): NO